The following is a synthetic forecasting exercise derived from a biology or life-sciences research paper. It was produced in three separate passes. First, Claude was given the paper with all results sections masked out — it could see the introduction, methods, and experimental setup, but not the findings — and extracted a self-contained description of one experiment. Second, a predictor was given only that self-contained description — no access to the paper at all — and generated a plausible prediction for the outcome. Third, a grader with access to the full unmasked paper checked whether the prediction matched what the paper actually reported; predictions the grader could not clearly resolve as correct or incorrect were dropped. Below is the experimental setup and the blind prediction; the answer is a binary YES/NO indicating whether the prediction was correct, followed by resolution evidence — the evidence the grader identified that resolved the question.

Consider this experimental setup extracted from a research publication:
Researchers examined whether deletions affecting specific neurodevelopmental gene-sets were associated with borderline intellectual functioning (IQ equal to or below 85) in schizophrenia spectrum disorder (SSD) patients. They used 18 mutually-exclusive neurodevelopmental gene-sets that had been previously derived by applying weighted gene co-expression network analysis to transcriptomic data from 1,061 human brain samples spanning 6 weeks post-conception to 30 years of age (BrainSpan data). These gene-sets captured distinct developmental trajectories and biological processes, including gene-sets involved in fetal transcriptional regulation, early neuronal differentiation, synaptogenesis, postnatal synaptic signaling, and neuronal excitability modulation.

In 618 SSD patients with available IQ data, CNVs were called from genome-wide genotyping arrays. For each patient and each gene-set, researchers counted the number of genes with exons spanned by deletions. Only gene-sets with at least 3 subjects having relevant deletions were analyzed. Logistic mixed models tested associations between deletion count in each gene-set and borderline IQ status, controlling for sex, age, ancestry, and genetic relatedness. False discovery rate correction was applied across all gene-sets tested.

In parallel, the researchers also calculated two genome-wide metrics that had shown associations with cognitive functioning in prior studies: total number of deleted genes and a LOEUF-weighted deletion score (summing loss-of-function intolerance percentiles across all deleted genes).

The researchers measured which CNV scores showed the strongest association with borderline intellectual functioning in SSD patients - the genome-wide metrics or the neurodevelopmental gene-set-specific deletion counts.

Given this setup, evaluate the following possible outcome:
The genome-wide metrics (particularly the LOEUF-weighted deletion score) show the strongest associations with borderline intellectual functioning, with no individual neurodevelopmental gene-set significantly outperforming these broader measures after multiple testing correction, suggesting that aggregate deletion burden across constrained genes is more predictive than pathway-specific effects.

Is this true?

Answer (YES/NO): NO